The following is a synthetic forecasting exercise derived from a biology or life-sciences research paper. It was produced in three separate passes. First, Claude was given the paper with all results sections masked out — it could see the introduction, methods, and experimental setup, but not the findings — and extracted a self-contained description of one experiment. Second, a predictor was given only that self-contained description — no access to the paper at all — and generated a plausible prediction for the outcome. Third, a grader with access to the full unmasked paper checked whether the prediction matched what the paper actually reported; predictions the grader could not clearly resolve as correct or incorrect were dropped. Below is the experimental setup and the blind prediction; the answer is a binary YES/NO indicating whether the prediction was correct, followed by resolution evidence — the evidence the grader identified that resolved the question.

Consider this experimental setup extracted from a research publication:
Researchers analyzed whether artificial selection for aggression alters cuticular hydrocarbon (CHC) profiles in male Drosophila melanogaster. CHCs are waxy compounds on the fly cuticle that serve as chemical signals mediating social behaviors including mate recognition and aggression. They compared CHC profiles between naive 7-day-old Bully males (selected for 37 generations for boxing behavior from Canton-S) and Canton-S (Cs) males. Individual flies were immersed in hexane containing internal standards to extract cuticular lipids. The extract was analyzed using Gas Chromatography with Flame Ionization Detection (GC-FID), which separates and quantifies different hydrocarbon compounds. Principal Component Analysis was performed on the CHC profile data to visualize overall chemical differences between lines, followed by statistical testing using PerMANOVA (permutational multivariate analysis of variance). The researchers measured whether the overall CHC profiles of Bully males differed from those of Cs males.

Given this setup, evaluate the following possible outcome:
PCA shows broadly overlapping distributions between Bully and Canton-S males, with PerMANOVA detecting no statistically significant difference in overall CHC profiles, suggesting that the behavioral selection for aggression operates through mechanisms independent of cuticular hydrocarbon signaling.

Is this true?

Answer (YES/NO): NO